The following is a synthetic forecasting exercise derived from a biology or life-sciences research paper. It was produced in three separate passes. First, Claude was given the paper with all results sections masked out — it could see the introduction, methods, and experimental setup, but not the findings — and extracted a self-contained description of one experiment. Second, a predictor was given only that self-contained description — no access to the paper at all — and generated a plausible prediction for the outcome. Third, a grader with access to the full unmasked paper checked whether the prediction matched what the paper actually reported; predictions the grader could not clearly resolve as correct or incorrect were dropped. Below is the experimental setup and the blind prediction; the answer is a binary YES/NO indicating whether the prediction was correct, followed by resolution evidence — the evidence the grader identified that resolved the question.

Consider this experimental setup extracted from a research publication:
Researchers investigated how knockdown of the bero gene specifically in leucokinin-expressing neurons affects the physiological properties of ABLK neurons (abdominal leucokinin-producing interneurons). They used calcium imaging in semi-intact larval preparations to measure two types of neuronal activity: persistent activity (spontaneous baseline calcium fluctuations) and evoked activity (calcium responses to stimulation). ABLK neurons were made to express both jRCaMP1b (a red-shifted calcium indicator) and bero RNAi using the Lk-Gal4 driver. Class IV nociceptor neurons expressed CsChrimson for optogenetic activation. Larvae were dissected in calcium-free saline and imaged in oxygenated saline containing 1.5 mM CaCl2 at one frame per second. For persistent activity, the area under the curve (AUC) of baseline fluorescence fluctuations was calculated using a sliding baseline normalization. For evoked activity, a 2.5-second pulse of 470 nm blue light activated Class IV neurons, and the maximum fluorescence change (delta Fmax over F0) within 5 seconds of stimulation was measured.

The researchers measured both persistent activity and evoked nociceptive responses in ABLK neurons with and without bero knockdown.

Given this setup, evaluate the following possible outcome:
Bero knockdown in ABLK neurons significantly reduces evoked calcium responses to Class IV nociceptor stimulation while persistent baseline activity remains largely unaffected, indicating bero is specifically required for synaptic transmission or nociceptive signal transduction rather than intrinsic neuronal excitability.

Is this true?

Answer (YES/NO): NO